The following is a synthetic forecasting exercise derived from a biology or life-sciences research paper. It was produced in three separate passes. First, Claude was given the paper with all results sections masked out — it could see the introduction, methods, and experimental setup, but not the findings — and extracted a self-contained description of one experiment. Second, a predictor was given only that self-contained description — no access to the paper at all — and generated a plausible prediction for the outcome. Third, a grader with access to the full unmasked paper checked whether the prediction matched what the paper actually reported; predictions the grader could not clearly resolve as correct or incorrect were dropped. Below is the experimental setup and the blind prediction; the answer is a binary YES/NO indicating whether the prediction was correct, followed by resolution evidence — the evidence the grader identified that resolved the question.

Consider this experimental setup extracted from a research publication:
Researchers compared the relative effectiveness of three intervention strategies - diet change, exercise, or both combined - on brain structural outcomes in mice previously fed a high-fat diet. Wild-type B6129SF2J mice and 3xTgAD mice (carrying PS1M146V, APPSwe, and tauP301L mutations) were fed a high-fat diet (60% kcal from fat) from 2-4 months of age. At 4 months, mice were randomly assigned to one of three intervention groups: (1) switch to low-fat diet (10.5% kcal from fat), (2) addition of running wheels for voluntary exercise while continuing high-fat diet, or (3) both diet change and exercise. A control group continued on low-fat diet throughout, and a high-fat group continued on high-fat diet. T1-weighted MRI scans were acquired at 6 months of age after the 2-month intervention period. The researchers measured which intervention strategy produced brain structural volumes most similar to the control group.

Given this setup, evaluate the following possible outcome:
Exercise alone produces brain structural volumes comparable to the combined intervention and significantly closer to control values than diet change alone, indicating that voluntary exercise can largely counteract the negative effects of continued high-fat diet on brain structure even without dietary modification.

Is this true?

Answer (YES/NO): NO